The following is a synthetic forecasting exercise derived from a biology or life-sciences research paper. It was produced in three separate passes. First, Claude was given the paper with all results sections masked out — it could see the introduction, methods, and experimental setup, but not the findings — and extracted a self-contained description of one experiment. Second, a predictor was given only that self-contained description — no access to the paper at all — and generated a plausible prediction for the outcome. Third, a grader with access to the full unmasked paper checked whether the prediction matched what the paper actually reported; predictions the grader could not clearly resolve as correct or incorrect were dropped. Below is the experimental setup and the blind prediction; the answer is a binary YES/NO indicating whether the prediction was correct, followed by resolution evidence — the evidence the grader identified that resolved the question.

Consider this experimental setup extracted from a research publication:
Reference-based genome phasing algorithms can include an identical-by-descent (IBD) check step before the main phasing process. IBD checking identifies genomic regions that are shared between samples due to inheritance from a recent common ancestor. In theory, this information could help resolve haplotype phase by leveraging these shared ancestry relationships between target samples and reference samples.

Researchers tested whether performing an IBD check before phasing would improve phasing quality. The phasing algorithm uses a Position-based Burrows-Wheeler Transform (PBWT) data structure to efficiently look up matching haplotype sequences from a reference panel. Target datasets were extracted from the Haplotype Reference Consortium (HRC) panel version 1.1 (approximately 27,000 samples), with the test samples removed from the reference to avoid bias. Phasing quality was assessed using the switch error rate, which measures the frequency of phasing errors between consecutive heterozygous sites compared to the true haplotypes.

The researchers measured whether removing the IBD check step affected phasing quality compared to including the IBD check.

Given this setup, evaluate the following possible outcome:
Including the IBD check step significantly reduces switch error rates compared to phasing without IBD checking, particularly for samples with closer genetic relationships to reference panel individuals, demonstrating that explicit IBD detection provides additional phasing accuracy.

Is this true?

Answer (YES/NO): NO